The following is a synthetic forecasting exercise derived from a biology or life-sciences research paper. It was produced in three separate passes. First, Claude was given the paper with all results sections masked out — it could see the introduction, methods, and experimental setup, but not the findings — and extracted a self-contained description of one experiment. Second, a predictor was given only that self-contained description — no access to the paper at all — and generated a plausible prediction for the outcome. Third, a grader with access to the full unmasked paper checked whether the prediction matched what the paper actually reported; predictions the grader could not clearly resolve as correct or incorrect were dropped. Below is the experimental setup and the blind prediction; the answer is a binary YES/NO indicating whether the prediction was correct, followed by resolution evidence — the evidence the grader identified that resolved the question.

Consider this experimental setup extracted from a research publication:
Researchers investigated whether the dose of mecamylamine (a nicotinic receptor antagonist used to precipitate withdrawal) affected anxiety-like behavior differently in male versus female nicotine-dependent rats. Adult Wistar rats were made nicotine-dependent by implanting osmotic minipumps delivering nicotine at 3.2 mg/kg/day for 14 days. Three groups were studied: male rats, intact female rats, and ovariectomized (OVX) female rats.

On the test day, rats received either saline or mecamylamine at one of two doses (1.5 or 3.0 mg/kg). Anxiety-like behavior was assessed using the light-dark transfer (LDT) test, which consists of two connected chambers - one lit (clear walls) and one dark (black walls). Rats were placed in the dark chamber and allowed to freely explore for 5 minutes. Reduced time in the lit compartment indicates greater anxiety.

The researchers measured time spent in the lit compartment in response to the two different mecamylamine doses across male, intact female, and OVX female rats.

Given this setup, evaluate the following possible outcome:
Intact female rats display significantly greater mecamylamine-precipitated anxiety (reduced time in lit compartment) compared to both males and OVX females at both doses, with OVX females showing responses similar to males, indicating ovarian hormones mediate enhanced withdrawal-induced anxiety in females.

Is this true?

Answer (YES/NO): NO